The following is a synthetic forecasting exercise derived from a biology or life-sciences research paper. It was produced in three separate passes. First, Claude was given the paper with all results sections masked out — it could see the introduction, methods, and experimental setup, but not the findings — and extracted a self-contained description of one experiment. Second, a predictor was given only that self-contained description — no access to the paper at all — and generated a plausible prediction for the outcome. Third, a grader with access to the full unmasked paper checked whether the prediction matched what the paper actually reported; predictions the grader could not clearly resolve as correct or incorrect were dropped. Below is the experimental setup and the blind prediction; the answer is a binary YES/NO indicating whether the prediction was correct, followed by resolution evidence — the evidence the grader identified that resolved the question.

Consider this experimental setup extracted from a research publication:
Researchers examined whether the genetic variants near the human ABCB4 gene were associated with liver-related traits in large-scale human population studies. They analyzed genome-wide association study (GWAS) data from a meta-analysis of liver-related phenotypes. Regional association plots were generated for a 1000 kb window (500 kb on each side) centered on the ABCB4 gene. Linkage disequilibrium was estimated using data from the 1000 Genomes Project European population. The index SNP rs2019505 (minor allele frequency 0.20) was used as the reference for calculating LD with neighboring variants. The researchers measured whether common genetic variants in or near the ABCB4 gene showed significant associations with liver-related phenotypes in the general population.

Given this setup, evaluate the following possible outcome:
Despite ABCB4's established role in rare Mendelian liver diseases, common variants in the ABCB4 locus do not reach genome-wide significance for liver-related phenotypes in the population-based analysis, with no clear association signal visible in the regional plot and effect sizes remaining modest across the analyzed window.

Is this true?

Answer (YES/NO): NO